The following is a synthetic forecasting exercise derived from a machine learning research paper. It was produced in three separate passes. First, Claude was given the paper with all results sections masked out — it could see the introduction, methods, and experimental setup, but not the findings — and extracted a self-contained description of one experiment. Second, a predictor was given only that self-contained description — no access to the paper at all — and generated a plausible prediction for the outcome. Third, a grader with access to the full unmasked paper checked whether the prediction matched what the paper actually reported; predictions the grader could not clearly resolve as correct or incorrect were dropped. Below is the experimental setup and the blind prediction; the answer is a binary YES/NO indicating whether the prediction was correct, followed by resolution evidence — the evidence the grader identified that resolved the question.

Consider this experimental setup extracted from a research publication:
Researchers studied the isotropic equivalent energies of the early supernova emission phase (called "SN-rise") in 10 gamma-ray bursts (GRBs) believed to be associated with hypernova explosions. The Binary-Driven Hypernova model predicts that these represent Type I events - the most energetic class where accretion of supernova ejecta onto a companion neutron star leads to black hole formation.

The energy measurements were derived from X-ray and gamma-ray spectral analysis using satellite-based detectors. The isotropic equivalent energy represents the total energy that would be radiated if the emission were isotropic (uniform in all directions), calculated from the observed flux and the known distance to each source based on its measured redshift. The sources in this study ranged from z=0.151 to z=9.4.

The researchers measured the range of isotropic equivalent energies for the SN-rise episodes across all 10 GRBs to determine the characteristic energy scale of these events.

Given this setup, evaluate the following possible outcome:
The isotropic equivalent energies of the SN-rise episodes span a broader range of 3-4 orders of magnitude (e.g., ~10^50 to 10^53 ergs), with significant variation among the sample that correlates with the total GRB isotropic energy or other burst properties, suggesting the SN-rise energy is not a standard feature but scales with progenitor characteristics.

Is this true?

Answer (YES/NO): NO